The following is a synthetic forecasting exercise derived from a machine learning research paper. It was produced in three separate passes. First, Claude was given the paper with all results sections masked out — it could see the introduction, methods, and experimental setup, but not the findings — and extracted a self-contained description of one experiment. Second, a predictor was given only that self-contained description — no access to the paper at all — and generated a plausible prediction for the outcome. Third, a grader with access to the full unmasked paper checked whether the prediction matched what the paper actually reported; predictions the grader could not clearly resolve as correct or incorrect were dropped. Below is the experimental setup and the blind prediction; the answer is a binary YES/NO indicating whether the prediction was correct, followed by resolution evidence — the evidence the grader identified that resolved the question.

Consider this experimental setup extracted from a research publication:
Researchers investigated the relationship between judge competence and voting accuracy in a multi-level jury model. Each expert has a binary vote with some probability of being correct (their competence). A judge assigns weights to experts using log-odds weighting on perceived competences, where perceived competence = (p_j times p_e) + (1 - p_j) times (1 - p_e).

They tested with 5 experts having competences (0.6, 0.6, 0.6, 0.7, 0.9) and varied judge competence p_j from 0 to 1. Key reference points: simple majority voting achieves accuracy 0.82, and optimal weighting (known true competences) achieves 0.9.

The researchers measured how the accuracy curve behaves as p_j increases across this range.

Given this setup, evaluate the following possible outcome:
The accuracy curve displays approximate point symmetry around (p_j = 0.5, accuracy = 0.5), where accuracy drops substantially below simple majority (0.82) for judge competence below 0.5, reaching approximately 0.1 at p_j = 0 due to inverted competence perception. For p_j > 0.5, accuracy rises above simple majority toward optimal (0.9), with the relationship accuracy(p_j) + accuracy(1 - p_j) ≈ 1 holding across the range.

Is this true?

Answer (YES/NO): NO